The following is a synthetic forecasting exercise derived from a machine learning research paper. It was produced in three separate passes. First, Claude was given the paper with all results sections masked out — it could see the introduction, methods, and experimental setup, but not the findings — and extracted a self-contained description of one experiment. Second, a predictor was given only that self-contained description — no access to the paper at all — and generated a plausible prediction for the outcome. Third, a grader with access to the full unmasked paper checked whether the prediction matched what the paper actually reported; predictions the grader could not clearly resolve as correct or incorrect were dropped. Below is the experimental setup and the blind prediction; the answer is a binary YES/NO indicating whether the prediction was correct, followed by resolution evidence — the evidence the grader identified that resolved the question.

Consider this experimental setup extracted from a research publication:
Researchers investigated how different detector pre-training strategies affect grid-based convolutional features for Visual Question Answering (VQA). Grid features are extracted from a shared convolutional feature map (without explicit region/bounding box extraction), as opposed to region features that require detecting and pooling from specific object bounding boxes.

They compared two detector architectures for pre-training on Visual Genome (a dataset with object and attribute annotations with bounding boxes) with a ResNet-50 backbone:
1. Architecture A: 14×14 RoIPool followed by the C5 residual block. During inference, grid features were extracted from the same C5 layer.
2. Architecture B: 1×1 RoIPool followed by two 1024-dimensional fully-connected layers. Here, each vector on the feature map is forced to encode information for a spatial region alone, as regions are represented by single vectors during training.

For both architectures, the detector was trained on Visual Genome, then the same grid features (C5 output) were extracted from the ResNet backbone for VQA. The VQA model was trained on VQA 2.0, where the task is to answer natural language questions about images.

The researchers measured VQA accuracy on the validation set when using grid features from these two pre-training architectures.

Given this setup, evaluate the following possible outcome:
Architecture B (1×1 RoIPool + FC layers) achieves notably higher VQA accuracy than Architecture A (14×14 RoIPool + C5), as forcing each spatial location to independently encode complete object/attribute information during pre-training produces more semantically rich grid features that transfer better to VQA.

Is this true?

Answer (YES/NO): NO